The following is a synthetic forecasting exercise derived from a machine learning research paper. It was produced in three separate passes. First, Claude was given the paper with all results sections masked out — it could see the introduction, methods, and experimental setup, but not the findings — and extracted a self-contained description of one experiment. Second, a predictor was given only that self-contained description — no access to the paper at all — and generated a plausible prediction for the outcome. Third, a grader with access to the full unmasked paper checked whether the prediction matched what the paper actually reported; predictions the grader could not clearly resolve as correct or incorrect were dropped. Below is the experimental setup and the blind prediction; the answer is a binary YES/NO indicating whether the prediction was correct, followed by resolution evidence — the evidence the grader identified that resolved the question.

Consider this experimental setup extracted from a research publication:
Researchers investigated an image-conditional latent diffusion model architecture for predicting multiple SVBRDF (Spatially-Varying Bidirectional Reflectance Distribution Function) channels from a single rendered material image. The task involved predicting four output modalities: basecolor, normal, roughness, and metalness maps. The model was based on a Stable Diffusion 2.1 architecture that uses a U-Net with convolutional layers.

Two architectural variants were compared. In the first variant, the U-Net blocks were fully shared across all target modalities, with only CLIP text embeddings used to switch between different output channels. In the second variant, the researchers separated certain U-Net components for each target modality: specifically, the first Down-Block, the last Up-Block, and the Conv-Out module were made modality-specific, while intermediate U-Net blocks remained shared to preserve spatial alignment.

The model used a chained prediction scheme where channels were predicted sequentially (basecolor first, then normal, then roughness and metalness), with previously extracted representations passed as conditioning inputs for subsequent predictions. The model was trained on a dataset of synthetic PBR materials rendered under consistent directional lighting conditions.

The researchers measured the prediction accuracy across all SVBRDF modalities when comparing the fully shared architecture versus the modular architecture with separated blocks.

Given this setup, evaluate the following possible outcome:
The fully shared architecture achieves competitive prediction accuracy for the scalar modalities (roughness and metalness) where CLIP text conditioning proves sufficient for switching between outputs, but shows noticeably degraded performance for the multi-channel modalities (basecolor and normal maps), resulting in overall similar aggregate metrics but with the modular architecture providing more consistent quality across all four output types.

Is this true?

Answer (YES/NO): NO